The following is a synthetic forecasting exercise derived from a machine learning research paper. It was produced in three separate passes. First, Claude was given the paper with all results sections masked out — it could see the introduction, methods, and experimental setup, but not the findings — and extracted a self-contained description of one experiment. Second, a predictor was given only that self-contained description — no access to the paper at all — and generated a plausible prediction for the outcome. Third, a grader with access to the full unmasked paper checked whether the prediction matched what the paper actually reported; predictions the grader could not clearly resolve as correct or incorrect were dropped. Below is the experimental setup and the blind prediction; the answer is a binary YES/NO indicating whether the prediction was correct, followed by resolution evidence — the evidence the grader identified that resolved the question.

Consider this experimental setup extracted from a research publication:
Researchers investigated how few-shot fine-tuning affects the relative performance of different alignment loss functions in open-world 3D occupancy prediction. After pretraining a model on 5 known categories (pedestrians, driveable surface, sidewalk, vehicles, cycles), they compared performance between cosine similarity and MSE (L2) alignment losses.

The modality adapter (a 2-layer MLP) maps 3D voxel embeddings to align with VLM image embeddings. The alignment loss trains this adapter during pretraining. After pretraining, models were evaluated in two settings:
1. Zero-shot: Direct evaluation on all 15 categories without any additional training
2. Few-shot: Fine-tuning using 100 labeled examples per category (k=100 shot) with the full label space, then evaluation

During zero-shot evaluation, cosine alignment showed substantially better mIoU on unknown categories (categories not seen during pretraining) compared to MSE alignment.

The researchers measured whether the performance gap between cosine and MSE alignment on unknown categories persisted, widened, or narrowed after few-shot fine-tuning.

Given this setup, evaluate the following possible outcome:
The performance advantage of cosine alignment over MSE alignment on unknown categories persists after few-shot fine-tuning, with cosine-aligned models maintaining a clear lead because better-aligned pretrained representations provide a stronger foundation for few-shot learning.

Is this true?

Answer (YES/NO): NO